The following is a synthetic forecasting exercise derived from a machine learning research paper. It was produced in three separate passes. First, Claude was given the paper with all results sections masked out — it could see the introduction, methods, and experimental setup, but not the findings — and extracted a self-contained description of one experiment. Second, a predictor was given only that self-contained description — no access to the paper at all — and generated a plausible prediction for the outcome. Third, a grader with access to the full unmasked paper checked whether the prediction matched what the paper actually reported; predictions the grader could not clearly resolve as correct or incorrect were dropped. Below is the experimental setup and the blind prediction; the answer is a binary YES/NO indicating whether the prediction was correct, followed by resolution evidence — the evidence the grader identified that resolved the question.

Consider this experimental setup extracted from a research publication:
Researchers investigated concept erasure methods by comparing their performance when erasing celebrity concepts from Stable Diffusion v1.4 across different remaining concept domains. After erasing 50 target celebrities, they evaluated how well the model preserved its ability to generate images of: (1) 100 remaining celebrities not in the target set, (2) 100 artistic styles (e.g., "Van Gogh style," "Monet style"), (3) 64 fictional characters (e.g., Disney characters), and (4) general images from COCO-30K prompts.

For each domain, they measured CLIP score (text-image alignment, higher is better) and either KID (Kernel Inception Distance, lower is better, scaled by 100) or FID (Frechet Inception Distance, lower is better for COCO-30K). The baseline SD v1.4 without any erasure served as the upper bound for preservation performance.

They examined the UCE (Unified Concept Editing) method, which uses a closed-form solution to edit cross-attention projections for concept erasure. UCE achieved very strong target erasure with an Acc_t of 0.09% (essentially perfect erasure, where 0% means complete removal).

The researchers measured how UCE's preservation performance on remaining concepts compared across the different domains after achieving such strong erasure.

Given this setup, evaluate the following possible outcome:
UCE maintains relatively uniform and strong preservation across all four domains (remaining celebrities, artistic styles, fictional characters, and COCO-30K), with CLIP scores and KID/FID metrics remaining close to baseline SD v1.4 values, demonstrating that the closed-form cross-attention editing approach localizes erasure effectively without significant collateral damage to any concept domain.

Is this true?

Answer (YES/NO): NO